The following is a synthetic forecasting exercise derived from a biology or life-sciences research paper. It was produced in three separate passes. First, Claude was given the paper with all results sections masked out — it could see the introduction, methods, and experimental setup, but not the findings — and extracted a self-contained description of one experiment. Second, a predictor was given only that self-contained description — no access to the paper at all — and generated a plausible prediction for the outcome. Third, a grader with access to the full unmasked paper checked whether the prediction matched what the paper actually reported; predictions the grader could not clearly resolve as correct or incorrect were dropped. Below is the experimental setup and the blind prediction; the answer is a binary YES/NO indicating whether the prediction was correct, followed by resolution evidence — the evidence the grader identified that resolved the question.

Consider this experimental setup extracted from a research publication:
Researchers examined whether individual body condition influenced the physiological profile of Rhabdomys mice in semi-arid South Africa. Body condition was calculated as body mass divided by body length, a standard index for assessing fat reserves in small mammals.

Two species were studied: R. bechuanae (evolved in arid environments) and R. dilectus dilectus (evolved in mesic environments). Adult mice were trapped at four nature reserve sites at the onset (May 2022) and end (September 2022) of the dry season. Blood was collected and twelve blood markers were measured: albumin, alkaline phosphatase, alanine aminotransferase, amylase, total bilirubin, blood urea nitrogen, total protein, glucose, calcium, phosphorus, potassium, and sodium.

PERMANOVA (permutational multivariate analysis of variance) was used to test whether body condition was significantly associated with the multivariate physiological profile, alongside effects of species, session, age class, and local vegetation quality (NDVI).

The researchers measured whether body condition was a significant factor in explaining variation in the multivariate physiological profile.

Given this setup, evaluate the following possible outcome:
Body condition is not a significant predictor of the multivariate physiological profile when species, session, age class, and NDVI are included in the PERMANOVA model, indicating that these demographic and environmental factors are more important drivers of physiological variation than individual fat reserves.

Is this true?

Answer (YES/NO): NO